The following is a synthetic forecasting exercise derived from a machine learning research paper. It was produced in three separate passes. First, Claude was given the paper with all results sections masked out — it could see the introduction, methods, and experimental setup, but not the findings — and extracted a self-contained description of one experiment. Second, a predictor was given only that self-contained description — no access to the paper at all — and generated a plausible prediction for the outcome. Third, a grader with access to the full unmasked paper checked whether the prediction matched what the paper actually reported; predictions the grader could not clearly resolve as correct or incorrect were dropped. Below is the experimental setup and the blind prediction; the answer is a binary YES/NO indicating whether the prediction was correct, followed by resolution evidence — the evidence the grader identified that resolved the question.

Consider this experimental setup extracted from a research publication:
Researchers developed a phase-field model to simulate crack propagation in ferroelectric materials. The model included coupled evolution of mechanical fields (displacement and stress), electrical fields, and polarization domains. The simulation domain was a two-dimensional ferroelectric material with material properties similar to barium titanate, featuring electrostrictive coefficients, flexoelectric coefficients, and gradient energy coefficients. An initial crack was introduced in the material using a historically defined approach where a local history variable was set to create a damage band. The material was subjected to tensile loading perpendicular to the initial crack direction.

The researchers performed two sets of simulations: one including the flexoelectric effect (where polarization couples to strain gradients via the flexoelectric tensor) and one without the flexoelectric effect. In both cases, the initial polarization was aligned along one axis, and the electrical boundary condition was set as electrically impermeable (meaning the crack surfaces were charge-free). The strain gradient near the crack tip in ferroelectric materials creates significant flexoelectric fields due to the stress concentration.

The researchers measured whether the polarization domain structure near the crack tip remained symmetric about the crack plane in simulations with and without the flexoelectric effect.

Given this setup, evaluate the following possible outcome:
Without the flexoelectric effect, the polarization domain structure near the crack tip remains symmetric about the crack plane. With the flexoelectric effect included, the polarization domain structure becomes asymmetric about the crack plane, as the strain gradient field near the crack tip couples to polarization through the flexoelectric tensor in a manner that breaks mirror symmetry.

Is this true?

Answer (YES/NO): YES